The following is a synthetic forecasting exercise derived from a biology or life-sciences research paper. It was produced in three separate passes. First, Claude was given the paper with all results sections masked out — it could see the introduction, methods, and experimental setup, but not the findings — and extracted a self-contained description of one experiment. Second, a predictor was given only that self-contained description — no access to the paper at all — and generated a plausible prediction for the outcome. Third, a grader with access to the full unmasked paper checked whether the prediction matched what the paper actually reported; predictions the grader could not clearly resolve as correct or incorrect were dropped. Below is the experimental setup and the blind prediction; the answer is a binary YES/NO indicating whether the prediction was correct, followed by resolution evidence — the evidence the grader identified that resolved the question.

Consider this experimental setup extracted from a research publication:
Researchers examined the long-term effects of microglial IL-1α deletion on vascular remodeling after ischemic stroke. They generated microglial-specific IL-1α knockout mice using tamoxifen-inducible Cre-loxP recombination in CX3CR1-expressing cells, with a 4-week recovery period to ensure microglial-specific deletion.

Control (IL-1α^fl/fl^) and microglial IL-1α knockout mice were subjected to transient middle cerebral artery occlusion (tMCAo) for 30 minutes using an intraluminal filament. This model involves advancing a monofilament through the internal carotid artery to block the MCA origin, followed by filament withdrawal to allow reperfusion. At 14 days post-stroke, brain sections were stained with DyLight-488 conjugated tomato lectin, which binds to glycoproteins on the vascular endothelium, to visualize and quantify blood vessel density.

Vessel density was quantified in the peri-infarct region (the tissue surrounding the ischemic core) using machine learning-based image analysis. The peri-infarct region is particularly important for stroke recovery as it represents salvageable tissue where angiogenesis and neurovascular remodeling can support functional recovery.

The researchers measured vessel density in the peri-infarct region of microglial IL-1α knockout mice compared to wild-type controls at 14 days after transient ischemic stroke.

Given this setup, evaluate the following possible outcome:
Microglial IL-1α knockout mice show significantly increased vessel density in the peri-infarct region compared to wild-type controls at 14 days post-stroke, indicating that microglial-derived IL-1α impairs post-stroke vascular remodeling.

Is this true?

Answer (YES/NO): NO